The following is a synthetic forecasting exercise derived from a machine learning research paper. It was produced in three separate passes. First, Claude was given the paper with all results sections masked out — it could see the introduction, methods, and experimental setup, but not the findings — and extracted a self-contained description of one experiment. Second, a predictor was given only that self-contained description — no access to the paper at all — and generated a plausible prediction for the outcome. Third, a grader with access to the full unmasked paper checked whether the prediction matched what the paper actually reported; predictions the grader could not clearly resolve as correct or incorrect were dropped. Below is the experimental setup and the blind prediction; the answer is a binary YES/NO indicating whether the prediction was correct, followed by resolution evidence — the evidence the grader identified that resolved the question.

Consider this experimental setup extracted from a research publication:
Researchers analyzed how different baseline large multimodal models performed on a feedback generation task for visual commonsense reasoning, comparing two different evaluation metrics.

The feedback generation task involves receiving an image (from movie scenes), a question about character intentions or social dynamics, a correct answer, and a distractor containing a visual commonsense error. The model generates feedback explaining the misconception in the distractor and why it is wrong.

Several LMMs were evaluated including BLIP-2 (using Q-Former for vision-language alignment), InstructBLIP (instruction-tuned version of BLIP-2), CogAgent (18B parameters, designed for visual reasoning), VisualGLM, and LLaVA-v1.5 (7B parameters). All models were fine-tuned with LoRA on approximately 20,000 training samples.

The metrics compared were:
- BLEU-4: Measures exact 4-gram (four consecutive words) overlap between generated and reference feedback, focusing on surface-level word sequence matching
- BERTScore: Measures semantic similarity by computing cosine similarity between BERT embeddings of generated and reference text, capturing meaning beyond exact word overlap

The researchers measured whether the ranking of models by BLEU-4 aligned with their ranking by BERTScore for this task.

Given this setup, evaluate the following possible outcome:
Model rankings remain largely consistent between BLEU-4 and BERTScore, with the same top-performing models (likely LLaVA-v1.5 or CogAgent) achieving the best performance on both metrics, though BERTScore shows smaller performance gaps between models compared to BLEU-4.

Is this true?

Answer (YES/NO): NO